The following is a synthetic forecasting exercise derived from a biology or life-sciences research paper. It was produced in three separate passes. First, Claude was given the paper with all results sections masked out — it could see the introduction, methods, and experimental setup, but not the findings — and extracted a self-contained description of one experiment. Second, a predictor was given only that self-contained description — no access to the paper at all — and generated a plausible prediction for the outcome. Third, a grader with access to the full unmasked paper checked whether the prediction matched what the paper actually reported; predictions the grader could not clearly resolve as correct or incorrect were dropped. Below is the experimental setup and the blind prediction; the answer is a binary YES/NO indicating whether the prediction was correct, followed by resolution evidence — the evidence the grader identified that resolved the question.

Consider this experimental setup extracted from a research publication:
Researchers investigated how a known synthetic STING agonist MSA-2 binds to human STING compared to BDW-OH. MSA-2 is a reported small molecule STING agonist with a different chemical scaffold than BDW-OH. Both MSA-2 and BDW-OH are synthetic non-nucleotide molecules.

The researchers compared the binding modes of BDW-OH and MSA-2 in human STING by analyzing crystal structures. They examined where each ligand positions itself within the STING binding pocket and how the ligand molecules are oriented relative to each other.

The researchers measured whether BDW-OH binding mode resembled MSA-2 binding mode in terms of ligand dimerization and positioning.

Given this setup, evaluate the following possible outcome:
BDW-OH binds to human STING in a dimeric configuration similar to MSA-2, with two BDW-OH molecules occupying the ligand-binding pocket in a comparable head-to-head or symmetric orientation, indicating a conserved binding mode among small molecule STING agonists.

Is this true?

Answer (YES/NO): YES